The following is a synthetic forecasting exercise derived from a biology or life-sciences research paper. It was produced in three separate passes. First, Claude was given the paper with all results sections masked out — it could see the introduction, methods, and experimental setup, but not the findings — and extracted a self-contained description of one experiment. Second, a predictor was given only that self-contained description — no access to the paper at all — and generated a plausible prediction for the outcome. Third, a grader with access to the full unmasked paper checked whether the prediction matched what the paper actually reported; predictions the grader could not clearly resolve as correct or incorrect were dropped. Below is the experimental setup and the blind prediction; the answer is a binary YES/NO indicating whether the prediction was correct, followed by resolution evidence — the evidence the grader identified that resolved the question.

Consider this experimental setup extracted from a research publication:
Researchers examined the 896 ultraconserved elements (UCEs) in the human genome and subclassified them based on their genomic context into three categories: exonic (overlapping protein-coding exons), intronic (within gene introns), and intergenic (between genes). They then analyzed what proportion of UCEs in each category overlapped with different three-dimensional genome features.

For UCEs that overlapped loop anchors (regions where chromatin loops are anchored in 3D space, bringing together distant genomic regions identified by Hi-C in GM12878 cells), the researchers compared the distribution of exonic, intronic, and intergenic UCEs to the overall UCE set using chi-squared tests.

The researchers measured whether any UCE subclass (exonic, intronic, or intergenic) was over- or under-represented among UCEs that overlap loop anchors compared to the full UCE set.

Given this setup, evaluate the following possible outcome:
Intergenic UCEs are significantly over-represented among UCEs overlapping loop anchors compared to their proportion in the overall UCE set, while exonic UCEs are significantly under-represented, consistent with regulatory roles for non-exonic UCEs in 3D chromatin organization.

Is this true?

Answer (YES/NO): NO